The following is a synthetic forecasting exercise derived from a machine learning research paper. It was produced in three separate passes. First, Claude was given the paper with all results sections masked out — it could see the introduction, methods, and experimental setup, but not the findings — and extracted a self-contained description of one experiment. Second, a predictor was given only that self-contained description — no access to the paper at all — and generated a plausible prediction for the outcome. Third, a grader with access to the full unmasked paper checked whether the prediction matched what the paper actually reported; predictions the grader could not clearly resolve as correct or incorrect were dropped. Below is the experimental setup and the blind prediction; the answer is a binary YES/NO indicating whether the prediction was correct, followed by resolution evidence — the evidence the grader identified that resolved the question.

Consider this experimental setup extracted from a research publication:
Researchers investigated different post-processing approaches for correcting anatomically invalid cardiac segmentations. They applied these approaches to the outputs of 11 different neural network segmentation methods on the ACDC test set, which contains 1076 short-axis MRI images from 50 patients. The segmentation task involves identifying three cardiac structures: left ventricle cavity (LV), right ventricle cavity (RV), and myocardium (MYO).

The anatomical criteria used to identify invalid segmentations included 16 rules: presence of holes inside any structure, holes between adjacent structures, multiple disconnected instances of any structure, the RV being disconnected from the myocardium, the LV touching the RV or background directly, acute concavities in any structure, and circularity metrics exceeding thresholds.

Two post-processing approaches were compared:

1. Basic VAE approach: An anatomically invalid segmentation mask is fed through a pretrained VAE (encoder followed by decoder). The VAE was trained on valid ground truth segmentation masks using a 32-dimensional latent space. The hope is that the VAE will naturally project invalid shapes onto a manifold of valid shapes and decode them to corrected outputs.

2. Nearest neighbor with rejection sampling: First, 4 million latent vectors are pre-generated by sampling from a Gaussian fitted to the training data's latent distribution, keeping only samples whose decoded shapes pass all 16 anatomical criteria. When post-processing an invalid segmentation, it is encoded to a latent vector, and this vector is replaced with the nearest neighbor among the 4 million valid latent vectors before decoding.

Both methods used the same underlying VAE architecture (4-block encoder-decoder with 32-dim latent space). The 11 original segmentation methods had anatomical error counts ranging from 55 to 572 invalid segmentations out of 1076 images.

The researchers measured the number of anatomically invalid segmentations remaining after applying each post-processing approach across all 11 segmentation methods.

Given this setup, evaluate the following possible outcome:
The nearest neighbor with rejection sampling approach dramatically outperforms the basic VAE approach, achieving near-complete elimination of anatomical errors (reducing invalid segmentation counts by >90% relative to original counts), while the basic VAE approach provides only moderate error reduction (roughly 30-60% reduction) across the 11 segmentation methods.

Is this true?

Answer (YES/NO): NO